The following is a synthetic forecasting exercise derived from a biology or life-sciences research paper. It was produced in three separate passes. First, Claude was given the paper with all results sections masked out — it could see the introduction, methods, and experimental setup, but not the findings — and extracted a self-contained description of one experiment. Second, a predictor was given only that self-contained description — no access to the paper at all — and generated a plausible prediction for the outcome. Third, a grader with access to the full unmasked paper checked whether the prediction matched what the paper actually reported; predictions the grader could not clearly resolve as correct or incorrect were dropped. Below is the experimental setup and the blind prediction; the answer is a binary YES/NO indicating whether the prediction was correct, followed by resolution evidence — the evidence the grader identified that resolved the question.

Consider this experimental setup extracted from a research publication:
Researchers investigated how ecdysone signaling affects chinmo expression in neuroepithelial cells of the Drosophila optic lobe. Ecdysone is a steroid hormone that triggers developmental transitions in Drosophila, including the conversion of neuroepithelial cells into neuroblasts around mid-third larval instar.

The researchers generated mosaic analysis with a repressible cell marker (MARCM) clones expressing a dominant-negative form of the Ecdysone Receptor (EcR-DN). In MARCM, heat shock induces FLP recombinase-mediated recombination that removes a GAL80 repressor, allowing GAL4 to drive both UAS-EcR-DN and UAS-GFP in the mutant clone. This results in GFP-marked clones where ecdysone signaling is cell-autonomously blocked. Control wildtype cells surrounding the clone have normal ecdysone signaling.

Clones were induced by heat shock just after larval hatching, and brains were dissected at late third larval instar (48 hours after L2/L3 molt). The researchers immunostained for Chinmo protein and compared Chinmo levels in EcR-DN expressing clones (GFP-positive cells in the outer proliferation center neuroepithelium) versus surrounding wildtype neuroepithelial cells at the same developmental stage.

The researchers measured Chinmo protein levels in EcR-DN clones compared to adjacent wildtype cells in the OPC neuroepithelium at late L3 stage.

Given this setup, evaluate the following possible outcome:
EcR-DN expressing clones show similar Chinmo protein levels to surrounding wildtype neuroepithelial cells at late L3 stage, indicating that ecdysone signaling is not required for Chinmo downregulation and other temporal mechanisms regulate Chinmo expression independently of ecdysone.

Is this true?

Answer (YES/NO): NO